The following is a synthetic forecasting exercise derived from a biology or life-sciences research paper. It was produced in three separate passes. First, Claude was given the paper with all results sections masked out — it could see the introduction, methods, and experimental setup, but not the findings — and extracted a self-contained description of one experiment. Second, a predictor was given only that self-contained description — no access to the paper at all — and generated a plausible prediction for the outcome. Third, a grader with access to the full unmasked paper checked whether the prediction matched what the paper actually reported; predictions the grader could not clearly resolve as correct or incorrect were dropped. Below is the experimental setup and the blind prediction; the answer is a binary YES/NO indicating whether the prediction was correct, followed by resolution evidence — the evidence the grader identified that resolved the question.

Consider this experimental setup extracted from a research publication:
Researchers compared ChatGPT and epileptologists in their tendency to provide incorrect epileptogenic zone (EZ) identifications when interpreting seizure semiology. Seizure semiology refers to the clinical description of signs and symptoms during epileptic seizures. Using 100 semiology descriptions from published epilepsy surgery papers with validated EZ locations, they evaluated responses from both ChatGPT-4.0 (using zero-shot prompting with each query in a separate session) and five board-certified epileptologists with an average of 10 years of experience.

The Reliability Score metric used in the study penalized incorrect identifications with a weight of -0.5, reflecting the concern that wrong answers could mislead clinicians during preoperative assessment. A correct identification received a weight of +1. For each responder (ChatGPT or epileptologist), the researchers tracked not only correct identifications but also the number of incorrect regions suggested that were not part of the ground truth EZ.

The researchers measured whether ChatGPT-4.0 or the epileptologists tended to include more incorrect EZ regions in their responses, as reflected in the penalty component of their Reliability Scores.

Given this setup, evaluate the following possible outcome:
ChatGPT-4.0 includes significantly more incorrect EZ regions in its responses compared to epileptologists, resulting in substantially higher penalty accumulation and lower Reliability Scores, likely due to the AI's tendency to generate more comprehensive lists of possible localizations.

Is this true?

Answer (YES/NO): NO